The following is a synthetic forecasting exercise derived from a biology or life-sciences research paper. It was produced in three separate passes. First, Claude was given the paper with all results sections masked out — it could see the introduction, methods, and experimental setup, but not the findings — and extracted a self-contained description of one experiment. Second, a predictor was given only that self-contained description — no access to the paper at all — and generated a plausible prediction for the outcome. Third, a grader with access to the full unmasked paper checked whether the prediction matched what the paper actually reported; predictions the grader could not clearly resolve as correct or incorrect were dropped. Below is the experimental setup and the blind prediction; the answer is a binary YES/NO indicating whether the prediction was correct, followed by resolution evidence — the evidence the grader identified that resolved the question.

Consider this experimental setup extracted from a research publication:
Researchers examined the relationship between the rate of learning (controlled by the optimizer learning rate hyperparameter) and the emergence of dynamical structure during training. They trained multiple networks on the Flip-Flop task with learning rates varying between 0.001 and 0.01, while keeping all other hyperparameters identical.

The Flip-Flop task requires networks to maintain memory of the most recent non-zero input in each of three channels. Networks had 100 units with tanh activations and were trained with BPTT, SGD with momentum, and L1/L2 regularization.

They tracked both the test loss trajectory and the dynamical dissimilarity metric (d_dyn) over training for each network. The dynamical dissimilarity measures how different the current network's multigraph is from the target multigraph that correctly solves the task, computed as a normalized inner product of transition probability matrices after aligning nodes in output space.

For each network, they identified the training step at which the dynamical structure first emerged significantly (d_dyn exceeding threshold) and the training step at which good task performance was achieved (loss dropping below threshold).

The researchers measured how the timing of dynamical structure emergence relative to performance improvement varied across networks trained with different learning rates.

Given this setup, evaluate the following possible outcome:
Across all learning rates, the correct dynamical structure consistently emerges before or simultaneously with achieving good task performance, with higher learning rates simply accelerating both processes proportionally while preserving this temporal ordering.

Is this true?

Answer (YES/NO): YES